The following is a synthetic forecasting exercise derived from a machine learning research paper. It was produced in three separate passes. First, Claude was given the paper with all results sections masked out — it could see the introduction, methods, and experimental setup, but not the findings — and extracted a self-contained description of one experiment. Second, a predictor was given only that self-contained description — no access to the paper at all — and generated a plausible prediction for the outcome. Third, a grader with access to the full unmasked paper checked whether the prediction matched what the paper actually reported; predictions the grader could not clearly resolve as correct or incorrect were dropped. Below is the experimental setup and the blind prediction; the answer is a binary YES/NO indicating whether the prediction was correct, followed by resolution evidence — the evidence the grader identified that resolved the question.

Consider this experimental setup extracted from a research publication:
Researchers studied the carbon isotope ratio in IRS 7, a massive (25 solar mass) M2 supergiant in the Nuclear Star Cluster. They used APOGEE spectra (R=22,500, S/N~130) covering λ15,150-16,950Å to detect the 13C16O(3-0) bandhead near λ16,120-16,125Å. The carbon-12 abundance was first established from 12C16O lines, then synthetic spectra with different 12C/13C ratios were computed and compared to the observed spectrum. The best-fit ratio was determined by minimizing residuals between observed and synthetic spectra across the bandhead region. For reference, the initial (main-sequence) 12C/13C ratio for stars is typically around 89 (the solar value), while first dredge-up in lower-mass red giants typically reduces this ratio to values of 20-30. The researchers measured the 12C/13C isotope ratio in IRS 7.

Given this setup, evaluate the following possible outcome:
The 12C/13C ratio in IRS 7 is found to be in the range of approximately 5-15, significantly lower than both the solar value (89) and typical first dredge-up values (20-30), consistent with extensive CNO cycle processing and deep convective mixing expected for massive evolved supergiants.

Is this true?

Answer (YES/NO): YES